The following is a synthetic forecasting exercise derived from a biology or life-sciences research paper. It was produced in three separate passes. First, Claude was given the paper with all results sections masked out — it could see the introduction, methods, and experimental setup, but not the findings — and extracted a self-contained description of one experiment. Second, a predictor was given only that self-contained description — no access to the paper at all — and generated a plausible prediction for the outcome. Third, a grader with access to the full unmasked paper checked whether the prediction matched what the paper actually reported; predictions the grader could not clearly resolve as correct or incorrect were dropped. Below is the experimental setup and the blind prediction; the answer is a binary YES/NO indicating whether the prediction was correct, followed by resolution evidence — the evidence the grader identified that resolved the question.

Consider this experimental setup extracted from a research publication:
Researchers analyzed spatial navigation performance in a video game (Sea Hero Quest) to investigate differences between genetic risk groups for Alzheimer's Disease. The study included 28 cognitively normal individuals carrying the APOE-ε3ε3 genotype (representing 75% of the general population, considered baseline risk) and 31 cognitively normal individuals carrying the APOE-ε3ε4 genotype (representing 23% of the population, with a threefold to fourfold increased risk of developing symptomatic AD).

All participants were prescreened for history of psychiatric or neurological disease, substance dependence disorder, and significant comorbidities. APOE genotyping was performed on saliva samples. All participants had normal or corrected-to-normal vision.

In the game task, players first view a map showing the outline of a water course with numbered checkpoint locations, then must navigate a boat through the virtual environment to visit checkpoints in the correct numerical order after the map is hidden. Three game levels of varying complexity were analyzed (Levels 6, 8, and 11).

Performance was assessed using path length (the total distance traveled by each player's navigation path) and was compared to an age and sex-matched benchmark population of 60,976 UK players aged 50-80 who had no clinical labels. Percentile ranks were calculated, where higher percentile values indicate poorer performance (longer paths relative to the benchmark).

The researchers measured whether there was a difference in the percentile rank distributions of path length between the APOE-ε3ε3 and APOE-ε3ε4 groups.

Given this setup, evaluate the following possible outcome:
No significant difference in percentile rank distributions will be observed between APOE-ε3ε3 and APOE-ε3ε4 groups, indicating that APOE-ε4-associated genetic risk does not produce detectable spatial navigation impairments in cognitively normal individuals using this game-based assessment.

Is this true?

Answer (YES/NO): NO